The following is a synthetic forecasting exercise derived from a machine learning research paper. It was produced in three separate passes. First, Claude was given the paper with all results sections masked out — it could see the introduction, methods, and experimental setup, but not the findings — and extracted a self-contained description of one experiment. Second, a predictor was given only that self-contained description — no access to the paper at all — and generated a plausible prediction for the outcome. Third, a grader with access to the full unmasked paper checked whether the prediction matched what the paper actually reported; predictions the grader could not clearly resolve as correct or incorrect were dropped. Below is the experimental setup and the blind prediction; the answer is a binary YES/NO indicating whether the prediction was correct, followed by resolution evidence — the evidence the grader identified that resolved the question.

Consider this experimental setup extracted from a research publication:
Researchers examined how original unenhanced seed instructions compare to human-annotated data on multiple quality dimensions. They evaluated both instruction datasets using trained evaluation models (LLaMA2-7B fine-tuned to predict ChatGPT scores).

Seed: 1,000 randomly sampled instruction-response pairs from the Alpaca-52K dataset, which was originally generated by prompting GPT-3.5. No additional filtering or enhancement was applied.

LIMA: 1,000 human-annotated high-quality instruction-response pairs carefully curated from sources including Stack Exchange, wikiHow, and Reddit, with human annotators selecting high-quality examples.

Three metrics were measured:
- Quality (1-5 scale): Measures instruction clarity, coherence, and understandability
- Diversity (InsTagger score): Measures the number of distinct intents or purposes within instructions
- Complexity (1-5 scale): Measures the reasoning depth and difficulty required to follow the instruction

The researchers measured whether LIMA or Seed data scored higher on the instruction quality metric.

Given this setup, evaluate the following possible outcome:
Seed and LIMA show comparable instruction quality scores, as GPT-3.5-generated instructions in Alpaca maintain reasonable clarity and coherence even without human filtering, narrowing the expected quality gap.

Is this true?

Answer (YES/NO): YES